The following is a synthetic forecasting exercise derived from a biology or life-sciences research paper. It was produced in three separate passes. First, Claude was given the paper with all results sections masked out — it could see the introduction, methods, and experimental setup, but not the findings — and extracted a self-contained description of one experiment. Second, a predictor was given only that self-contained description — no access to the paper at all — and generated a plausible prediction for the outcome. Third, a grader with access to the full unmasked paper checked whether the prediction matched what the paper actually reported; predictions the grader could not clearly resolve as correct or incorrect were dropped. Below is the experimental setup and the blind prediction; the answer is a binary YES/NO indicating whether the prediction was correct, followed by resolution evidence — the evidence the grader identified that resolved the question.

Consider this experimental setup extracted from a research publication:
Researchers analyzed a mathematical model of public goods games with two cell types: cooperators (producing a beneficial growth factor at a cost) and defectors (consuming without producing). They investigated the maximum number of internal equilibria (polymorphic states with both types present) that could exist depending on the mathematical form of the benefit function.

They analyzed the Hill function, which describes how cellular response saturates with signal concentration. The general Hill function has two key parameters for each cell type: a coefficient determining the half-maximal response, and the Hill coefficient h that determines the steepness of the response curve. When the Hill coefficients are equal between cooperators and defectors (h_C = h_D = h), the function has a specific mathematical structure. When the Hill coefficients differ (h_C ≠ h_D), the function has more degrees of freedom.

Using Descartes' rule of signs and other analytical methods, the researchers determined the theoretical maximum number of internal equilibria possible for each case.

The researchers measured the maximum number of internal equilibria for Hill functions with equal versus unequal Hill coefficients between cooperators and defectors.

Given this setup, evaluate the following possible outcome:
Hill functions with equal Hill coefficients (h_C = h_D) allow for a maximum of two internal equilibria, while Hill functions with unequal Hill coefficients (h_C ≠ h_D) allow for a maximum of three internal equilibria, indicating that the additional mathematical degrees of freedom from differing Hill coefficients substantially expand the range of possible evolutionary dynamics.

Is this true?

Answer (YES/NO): NO